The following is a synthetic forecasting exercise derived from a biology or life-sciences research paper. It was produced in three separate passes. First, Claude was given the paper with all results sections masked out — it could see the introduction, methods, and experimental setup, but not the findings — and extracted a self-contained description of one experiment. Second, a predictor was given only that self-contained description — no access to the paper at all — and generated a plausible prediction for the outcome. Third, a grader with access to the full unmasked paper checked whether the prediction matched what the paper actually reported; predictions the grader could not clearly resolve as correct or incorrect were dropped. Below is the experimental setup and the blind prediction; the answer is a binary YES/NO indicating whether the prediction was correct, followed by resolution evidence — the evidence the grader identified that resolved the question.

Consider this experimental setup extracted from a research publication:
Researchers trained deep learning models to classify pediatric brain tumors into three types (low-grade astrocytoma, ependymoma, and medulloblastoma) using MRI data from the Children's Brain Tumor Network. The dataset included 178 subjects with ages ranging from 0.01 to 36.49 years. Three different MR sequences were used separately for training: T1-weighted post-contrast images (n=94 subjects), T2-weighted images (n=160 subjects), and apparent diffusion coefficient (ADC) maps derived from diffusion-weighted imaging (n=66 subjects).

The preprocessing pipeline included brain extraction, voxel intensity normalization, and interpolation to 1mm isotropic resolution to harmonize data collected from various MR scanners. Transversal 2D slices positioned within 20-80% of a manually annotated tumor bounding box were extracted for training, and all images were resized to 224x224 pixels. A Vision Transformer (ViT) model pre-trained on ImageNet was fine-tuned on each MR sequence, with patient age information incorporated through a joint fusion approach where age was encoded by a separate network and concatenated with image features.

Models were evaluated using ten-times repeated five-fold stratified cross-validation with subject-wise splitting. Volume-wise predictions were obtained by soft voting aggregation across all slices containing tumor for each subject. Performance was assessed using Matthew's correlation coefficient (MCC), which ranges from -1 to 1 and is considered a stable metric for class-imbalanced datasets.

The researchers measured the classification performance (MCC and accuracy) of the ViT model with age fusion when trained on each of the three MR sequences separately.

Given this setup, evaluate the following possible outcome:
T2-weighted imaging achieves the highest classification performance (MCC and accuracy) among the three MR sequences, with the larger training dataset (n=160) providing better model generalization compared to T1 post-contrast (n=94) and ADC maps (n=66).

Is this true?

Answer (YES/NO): NO